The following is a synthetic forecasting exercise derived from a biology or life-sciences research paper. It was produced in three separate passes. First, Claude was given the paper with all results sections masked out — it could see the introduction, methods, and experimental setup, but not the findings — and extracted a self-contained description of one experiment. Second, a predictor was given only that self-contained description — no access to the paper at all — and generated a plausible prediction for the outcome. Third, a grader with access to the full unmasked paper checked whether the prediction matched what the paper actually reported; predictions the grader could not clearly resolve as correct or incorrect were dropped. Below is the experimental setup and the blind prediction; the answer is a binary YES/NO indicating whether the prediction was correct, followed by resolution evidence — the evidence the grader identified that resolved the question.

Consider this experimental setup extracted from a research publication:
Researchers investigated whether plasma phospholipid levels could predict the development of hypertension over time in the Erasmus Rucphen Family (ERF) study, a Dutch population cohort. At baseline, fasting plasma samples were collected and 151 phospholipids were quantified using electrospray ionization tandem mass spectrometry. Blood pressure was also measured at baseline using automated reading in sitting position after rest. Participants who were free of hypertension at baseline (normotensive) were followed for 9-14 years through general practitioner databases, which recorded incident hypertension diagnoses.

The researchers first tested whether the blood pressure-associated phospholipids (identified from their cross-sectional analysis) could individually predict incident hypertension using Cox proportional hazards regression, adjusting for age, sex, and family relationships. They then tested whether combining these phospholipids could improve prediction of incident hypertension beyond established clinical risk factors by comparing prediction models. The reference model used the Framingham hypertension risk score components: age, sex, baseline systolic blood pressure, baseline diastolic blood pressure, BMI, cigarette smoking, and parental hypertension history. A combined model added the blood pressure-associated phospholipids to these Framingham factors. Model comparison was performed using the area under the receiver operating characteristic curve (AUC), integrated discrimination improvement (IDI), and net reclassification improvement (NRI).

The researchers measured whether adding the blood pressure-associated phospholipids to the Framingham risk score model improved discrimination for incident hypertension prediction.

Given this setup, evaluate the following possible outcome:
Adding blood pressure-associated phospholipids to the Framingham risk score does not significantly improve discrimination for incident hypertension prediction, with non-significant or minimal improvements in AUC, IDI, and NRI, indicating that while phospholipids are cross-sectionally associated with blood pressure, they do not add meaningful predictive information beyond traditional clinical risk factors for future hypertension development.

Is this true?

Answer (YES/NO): NO